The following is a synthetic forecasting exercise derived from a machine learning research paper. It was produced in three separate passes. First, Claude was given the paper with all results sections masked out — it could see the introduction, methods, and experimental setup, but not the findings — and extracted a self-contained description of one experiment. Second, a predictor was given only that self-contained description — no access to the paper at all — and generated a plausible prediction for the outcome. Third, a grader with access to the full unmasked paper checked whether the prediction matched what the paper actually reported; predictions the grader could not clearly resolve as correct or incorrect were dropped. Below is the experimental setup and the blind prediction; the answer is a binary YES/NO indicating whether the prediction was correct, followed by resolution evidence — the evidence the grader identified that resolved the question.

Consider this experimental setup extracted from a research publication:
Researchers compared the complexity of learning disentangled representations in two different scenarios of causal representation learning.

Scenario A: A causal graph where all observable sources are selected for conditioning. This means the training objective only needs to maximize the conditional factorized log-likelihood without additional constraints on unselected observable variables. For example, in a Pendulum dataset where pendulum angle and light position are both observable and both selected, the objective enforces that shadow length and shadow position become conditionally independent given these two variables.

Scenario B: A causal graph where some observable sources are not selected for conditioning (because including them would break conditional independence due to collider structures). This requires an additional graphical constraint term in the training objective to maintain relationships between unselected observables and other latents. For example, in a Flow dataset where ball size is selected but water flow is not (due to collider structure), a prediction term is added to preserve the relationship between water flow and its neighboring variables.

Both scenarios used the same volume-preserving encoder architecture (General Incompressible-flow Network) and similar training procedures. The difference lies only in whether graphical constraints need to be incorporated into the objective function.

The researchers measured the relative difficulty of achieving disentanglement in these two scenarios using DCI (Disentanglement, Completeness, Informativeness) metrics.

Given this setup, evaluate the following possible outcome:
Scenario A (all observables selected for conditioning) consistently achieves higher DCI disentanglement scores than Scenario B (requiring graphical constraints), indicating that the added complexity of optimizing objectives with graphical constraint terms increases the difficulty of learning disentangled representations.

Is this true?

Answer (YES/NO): YES